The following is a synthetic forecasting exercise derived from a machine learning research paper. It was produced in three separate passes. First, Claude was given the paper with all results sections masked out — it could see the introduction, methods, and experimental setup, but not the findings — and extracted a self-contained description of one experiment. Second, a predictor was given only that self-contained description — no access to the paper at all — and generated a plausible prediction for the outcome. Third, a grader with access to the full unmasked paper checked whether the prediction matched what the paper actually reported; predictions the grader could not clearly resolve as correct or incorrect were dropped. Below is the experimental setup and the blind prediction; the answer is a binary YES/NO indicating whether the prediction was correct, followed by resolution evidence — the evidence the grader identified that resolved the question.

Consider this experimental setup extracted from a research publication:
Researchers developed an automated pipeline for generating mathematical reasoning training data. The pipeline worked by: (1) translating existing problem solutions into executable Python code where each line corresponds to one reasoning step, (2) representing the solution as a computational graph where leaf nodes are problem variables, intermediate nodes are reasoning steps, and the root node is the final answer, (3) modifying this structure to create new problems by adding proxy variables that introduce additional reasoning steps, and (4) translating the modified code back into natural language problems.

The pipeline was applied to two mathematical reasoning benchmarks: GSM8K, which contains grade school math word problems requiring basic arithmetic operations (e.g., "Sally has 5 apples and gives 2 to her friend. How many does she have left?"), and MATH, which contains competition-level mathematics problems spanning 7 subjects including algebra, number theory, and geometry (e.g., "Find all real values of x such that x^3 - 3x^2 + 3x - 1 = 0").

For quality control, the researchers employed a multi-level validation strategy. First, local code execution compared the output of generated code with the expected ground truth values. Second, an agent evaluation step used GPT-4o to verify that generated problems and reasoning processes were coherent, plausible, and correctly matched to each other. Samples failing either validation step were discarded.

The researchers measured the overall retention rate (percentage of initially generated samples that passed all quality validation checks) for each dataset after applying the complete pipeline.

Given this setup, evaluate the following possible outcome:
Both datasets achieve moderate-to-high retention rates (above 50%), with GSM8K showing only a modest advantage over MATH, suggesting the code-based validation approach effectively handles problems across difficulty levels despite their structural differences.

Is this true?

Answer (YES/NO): NO